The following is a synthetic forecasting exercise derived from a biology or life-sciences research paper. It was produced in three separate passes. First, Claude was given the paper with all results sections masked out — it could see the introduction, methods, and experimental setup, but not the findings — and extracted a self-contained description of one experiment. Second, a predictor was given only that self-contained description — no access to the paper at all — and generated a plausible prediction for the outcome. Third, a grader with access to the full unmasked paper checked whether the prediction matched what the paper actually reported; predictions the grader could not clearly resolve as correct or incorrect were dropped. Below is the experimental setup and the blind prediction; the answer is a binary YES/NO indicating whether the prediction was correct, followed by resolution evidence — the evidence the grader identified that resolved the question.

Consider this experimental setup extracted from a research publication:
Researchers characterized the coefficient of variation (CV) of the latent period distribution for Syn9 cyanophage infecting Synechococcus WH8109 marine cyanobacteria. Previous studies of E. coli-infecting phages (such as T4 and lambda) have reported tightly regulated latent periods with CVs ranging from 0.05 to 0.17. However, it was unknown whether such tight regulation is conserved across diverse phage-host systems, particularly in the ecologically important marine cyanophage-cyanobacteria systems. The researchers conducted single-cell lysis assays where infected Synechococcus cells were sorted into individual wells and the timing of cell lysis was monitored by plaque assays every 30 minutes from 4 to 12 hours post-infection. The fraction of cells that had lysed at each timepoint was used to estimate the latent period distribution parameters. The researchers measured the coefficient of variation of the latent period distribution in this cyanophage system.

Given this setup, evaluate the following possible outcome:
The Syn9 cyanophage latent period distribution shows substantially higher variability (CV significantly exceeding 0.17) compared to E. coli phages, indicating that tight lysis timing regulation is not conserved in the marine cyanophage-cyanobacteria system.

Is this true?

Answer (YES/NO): YES